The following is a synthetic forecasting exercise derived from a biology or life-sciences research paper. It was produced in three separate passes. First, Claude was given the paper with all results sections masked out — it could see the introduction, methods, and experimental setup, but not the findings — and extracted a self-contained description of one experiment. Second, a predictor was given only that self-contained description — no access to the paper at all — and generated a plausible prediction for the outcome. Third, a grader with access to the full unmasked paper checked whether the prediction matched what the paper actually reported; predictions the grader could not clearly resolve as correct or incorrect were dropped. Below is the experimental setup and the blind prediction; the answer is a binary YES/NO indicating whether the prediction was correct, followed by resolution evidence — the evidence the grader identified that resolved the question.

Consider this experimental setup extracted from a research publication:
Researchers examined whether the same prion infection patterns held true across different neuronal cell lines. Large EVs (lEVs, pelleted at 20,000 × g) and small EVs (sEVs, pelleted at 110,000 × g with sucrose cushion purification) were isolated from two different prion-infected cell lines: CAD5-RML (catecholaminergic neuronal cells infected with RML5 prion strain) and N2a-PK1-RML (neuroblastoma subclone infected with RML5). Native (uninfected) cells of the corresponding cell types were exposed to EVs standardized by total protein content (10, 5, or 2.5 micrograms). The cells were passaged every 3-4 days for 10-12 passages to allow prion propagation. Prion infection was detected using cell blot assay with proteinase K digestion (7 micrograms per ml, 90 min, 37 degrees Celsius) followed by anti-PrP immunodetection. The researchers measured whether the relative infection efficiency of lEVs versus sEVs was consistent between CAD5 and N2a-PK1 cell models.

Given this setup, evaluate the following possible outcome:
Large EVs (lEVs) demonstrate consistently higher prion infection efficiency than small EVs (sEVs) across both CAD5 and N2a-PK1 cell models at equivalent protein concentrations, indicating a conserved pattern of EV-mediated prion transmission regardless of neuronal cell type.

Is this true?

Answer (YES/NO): NO